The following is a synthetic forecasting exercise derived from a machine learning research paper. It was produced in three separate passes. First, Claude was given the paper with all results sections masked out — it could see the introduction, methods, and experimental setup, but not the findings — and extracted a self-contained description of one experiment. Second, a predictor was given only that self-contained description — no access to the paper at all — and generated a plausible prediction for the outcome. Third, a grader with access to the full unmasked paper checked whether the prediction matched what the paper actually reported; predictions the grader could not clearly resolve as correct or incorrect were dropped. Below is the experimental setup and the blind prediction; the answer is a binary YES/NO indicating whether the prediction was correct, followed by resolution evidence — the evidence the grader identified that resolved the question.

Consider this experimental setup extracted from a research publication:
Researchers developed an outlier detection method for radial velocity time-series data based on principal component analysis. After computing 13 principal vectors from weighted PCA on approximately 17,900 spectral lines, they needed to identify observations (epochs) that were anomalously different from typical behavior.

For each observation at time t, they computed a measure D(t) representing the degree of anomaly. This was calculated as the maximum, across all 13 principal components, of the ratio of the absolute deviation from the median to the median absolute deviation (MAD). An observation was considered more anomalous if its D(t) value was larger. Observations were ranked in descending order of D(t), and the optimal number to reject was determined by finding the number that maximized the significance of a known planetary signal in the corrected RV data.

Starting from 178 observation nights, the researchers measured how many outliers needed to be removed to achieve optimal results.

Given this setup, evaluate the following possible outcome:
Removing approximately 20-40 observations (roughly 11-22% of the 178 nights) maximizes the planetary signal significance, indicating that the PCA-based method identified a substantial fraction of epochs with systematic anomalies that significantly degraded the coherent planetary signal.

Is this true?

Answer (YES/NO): NO